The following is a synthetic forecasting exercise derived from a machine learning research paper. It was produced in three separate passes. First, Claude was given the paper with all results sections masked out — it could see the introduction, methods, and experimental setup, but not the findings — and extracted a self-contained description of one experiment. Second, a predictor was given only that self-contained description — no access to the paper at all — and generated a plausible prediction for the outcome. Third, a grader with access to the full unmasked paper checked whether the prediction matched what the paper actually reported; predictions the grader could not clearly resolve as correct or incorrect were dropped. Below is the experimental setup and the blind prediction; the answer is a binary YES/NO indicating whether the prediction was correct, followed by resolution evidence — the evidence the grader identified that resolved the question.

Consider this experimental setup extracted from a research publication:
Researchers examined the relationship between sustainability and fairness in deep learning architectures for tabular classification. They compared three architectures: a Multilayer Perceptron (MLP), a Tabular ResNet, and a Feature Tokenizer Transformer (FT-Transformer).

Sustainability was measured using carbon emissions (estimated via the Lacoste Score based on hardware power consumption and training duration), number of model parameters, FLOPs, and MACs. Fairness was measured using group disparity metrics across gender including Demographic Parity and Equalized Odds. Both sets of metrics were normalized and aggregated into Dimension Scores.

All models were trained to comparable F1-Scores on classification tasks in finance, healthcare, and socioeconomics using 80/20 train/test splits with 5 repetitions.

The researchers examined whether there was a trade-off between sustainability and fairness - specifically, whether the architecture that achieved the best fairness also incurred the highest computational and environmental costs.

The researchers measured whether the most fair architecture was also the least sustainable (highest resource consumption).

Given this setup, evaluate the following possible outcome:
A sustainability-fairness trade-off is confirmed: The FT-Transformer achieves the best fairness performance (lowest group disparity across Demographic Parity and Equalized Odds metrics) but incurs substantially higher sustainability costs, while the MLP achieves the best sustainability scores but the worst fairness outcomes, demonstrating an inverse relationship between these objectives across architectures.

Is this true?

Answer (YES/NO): NO